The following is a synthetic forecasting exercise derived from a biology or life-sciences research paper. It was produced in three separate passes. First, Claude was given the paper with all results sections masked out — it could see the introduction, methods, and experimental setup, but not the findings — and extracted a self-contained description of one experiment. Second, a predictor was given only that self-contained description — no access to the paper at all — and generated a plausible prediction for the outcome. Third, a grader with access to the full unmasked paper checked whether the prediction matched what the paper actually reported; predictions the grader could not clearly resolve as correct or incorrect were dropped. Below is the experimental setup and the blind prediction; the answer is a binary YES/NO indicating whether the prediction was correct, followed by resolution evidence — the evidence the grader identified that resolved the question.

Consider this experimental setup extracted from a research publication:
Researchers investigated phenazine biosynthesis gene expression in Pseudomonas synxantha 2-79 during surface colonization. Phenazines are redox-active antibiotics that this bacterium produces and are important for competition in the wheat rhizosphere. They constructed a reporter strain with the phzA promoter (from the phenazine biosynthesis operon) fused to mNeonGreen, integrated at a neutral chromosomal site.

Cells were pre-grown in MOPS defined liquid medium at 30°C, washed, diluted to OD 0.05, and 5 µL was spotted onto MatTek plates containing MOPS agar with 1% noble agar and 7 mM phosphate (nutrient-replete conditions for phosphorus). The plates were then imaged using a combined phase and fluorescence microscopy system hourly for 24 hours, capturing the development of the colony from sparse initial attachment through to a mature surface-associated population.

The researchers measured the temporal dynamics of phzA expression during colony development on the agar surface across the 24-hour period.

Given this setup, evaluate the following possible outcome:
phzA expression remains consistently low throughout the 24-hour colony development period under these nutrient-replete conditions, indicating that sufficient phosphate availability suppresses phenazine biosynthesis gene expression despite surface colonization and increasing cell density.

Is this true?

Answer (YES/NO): NO